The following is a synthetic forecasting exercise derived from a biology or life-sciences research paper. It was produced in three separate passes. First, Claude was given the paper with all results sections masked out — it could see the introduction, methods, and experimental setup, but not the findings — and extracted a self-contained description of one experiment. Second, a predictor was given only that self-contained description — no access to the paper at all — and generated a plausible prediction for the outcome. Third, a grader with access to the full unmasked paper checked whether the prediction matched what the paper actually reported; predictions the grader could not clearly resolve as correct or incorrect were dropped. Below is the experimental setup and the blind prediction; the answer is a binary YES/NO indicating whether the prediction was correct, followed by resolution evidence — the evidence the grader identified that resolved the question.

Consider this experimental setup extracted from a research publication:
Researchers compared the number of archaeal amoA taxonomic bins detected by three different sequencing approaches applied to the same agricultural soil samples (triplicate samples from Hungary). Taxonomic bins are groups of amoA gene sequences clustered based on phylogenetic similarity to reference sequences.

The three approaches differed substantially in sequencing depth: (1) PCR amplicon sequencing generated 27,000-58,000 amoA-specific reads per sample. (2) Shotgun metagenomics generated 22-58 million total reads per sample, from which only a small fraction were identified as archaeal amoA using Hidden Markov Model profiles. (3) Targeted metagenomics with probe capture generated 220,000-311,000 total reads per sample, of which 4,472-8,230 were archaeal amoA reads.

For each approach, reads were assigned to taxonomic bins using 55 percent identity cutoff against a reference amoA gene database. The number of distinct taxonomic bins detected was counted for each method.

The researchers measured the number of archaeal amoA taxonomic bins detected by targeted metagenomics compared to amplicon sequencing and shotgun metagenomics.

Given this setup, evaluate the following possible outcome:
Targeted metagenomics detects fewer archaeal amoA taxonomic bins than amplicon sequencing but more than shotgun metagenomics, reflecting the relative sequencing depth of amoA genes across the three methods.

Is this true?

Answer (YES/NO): NO